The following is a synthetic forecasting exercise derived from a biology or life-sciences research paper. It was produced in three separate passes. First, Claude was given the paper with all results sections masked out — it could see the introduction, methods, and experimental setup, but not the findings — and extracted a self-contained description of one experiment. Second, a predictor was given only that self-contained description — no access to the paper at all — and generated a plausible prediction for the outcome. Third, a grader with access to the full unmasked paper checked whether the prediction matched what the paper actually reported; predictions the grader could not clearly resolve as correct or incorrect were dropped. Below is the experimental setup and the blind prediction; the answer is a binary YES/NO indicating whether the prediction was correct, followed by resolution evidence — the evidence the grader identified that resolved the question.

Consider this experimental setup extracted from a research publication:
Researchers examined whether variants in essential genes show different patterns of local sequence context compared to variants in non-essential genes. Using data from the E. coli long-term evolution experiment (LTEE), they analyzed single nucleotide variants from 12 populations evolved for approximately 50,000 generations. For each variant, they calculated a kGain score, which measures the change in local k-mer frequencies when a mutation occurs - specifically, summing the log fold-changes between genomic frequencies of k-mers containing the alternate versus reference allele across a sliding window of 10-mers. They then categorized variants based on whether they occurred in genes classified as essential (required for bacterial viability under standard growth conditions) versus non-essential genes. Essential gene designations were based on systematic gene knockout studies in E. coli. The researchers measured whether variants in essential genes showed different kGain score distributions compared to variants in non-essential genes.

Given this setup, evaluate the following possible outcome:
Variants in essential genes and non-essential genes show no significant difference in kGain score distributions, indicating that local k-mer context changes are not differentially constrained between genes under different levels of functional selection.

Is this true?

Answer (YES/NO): NO